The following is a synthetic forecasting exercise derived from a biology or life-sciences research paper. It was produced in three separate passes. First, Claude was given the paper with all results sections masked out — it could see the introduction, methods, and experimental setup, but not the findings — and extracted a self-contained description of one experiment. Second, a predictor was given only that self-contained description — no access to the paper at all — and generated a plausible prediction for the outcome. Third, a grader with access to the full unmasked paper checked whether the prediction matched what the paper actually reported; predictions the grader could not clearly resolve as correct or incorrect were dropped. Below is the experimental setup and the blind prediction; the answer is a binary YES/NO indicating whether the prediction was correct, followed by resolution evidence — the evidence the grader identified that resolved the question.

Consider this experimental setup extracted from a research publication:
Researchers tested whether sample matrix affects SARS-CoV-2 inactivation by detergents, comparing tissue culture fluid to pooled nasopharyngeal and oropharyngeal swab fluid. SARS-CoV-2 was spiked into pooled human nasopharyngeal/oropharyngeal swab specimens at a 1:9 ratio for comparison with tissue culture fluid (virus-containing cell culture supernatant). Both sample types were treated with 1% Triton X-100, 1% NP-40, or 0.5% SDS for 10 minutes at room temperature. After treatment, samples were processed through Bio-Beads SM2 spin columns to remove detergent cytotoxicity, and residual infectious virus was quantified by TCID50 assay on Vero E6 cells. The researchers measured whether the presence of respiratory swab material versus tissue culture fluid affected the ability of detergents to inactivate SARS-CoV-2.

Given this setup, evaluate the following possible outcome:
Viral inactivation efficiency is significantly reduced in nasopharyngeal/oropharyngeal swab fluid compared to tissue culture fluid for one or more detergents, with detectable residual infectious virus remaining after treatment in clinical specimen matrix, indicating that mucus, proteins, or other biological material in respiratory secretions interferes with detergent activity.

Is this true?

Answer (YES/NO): NO